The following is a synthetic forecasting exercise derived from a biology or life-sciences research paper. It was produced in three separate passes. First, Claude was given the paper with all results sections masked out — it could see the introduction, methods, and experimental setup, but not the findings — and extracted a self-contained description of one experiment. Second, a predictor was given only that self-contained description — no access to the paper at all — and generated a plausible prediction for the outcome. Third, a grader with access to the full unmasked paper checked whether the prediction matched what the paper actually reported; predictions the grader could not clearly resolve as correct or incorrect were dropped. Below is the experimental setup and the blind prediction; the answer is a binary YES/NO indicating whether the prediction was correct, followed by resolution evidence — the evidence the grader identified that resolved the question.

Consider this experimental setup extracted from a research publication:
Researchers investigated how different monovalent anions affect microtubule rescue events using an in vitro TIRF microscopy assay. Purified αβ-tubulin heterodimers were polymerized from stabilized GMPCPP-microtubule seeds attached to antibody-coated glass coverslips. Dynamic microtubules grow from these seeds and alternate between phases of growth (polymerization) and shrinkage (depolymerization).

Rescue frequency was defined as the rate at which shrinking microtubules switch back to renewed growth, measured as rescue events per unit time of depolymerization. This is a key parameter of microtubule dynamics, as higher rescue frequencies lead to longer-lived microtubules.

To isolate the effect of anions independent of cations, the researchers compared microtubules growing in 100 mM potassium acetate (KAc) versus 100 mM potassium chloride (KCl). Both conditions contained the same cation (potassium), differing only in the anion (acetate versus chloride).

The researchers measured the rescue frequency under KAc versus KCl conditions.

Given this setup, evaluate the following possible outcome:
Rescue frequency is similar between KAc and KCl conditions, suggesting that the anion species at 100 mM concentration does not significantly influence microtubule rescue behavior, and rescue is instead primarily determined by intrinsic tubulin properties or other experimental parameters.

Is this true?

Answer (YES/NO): NO